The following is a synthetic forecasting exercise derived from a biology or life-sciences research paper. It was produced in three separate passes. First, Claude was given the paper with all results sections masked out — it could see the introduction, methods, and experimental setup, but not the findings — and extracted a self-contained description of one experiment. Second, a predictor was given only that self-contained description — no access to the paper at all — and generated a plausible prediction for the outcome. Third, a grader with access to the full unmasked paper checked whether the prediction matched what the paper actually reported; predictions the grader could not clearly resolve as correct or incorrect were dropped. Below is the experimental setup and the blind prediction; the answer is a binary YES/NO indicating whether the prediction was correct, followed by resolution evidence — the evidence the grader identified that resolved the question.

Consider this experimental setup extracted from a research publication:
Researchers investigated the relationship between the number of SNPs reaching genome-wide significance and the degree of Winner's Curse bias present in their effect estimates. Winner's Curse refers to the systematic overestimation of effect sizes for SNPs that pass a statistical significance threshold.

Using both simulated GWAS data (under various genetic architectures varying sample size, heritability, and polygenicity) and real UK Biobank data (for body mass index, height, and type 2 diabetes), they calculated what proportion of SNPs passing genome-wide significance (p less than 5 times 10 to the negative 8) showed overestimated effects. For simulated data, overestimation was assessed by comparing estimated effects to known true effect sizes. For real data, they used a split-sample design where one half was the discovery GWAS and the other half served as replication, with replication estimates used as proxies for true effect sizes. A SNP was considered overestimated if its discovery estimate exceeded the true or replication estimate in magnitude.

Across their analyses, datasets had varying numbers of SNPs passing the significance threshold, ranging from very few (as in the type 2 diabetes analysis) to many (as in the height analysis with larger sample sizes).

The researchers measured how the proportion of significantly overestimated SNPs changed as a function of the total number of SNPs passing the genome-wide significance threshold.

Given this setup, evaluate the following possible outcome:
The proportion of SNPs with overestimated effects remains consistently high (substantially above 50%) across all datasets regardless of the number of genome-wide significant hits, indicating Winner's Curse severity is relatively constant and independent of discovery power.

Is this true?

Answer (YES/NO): NO